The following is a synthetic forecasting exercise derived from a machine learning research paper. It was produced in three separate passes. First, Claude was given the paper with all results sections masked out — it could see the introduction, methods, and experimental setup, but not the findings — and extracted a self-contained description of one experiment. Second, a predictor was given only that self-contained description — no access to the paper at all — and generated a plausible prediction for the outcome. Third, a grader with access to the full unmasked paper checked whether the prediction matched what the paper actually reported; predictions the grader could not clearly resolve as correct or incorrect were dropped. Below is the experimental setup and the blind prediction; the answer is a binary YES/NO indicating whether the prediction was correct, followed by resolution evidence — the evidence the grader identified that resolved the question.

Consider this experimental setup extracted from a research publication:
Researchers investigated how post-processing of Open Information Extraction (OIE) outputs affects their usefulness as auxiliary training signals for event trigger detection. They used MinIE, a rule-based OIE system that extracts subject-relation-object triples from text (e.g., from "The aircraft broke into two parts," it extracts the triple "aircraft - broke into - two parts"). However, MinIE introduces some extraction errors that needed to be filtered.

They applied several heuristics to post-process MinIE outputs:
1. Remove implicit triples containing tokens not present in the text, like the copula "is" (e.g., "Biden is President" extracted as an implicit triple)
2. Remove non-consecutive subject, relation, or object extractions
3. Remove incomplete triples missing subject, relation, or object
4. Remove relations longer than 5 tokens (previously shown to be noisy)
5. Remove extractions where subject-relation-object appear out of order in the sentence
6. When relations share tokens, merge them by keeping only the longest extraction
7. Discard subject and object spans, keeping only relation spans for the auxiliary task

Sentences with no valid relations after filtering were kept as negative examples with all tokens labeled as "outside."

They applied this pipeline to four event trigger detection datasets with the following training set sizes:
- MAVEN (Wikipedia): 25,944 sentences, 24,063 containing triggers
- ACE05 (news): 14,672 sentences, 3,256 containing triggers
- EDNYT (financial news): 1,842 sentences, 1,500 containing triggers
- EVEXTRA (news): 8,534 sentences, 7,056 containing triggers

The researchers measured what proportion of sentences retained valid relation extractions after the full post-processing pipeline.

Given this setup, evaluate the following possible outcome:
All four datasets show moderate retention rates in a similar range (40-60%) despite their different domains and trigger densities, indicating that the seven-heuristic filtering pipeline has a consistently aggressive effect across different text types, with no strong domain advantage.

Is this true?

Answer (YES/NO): NO